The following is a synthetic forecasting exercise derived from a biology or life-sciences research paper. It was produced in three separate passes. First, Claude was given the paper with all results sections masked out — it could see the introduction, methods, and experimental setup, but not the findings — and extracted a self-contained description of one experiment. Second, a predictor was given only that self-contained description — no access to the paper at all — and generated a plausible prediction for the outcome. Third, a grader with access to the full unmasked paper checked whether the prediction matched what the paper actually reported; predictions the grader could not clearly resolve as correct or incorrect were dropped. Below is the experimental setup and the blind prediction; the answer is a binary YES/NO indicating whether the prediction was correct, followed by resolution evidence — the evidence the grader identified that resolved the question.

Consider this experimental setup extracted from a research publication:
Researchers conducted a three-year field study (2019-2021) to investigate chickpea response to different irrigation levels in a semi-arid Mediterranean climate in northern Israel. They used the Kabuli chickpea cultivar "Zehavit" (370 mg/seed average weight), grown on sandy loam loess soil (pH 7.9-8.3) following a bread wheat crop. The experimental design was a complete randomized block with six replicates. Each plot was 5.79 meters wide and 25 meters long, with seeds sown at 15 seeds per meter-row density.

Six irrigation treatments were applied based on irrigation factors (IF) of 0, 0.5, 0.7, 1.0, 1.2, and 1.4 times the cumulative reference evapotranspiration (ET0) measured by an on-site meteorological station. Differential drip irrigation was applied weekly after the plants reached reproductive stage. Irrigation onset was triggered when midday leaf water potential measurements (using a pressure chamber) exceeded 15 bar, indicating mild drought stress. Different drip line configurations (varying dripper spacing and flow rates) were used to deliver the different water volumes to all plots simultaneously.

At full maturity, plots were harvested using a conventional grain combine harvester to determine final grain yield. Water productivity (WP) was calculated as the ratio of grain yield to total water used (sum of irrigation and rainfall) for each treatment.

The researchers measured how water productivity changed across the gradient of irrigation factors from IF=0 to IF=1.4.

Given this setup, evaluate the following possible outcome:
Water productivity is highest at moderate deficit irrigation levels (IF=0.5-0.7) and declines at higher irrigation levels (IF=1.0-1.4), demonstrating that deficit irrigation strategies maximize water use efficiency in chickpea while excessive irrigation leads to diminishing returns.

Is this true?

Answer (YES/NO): YES